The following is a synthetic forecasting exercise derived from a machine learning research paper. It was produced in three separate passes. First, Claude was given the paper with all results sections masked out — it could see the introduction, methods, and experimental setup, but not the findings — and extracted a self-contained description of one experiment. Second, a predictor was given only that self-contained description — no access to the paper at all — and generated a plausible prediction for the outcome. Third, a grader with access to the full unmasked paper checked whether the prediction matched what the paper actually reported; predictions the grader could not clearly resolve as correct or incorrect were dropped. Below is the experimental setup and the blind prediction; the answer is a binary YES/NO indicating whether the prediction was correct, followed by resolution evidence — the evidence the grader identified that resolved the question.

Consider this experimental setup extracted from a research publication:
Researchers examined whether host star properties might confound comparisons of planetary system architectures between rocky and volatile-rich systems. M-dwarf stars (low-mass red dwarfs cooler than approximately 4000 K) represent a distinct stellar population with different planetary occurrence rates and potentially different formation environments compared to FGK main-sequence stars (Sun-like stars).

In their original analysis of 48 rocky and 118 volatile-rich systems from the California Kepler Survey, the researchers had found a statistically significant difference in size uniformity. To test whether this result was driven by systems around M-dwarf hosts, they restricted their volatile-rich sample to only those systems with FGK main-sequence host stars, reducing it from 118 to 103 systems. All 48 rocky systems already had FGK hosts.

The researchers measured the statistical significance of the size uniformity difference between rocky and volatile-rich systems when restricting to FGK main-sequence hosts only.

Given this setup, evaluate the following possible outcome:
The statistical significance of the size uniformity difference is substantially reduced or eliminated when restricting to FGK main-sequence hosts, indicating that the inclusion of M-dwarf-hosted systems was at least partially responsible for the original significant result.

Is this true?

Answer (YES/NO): NO